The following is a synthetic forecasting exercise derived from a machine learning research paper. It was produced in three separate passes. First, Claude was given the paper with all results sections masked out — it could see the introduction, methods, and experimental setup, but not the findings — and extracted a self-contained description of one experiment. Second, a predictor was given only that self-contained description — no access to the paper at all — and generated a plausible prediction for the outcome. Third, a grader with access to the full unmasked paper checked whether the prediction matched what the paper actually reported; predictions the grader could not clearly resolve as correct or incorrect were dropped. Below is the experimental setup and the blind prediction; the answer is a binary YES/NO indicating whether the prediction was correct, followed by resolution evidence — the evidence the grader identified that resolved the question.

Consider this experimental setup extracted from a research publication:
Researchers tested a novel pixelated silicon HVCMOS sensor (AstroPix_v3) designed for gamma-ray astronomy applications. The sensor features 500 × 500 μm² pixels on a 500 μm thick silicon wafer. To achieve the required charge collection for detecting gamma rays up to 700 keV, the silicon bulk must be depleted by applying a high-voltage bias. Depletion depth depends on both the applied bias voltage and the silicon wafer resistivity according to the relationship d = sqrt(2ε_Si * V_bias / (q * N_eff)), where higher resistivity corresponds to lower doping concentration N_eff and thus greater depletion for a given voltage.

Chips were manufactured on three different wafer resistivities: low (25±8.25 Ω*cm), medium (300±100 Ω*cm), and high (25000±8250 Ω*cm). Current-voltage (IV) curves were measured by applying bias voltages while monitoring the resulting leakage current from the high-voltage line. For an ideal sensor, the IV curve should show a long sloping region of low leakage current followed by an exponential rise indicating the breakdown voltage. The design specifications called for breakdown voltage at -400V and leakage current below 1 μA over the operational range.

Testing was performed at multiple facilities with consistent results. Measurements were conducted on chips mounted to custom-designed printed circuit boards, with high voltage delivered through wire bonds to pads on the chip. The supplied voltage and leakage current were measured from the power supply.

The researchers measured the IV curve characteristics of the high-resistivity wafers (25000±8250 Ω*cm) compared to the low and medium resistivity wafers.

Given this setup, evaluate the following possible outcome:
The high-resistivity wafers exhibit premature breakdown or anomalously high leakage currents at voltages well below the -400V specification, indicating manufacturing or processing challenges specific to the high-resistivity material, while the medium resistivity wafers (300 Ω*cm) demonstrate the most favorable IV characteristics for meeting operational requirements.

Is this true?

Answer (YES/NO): NO